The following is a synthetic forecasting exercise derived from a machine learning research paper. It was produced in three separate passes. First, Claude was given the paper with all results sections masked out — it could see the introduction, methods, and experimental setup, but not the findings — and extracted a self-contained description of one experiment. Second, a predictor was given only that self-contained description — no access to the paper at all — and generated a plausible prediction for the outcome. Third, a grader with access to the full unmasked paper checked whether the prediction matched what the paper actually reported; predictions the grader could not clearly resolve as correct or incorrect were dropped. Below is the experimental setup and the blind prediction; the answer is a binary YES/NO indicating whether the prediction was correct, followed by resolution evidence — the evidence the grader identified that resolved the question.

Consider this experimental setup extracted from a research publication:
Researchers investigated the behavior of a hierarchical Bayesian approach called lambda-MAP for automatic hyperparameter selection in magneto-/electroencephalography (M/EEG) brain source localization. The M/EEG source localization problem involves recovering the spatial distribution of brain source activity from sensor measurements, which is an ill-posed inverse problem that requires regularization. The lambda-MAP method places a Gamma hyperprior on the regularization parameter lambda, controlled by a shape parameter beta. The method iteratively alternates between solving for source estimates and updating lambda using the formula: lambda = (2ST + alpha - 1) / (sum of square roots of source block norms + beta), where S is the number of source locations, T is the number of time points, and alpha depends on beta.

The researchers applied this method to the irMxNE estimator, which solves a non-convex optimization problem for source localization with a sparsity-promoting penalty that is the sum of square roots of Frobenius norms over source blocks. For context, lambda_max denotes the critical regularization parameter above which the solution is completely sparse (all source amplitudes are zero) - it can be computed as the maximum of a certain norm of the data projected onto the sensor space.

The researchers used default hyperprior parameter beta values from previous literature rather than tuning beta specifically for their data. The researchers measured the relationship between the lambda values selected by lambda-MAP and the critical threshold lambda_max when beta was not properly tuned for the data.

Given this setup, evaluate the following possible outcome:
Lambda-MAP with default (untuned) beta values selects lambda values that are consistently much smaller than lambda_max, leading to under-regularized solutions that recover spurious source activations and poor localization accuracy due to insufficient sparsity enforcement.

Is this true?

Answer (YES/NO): NO